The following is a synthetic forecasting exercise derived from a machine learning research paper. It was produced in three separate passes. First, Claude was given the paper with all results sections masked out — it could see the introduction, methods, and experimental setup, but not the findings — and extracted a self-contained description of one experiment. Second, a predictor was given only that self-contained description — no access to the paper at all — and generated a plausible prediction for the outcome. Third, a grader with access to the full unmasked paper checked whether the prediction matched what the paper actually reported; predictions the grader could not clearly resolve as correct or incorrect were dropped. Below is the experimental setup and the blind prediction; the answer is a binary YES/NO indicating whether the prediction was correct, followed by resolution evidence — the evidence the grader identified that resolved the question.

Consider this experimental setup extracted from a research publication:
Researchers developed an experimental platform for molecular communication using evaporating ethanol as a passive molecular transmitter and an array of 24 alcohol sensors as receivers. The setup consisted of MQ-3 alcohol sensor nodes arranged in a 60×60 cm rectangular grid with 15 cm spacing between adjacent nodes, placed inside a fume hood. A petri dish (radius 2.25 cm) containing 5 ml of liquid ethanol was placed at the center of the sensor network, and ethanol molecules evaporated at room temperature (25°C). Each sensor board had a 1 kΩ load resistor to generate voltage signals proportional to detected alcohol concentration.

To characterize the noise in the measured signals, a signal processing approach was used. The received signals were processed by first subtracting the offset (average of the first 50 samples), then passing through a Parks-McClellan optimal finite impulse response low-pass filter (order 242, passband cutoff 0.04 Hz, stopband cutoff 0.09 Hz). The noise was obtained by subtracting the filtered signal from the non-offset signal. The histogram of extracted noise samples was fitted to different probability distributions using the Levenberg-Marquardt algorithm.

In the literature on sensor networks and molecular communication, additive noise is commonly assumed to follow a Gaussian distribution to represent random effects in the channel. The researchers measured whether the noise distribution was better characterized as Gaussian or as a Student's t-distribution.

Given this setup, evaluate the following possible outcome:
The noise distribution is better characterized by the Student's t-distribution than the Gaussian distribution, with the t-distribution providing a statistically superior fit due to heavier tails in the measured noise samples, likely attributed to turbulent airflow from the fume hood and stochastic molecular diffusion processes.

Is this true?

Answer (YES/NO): YES